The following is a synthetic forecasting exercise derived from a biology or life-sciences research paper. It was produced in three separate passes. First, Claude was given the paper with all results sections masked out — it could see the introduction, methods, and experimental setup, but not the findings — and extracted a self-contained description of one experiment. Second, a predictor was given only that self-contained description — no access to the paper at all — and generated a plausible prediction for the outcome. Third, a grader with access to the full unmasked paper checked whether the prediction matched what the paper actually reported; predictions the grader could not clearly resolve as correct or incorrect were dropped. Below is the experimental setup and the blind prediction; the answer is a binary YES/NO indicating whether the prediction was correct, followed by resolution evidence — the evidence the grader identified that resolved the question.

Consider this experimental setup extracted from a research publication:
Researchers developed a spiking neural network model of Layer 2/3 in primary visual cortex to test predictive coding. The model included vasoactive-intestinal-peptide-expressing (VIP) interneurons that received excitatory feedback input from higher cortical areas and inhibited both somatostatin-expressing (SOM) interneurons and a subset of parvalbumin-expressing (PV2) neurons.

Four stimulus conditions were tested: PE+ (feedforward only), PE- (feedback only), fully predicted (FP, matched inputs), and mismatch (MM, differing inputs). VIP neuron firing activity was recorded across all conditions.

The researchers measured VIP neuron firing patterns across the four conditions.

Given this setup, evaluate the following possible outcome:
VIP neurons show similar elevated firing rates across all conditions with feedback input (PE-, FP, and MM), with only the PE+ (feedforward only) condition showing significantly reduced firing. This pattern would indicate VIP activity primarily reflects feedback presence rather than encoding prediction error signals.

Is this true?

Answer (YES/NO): NO